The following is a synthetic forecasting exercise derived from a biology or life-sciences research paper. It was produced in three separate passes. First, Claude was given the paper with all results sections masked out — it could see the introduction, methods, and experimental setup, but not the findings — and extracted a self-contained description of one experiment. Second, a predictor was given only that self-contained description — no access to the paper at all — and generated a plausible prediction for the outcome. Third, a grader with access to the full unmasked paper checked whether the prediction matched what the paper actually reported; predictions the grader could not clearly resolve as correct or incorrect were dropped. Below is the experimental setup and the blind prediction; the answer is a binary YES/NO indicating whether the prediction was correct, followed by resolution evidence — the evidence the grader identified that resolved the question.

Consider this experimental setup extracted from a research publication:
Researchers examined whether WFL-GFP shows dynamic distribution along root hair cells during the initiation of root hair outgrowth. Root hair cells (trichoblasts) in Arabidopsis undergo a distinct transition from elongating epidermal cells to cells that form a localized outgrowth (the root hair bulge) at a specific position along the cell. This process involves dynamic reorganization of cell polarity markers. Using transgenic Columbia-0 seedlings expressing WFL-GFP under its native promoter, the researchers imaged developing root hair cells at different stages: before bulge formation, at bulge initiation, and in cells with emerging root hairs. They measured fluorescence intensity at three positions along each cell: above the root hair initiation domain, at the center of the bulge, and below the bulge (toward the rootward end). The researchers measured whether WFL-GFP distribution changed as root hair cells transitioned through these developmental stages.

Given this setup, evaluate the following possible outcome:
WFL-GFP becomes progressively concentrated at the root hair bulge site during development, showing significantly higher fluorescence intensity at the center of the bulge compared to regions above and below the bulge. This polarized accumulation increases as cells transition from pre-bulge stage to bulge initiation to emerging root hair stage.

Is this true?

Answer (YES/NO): NO